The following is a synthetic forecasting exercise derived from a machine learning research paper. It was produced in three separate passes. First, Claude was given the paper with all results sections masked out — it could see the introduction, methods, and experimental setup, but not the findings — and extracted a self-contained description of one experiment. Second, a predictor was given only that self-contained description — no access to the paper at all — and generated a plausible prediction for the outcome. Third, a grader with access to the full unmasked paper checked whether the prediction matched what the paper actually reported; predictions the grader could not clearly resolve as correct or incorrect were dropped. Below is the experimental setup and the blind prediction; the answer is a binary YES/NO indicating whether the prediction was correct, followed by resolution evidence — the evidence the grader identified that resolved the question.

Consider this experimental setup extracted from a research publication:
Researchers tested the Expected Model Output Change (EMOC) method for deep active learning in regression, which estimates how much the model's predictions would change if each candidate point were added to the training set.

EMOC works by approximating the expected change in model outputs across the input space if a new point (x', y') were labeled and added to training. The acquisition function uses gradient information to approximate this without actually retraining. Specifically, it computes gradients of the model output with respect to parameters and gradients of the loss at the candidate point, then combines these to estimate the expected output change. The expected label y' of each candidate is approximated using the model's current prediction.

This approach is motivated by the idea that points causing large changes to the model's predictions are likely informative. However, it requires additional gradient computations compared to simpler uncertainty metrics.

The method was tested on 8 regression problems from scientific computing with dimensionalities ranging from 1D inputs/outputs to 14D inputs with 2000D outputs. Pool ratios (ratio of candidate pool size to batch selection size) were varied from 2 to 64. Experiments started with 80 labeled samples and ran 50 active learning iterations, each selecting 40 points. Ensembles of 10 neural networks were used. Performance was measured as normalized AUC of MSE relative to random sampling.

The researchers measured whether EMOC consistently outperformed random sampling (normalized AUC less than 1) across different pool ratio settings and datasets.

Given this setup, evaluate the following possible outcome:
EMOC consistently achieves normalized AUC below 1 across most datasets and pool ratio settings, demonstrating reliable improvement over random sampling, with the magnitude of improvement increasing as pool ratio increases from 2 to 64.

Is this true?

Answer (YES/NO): NO